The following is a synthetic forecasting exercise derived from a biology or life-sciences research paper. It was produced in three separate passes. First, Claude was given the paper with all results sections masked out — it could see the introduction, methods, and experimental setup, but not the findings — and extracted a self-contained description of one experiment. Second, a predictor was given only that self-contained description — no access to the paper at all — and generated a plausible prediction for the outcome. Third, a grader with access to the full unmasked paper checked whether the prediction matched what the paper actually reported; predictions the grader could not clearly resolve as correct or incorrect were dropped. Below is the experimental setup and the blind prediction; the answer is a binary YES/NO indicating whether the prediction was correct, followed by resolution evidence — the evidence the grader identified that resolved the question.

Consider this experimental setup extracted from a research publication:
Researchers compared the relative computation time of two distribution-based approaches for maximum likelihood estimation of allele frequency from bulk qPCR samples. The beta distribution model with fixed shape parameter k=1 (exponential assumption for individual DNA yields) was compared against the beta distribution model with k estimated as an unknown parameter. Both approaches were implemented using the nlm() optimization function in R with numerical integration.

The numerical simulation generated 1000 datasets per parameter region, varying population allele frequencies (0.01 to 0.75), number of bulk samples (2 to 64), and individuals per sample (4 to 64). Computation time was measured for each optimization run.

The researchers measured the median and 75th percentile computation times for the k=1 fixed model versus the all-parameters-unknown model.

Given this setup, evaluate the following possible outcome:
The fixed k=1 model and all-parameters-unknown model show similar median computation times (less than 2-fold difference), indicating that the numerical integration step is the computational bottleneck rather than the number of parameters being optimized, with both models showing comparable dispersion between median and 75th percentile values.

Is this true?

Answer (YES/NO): NO